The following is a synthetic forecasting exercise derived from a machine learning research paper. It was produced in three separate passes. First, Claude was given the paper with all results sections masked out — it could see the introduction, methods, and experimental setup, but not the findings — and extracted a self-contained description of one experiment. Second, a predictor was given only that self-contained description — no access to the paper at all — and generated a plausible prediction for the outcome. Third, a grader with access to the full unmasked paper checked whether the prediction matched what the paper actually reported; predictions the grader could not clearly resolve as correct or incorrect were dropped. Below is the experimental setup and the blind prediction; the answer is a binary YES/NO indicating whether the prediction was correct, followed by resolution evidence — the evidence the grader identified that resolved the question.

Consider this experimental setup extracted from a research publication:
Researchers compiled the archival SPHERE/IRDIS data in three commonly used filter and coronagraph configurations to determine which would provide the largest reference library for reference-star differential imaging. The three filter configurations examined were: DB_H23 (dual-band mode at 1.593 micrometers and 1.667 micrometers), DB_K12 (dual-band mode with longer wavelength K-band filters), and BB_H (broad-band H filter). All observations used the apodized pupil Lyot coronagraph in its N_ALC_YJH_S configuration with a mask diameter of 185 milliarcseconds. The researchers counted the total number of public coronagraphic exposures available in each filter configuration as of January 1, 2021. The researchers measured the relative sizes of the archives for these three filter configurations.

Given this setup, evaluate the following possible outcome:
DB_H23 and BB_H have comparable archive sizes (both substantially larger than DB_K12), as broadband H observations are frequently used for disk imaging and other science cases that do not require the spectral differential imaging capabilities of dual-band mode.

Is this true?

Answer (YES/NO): NO